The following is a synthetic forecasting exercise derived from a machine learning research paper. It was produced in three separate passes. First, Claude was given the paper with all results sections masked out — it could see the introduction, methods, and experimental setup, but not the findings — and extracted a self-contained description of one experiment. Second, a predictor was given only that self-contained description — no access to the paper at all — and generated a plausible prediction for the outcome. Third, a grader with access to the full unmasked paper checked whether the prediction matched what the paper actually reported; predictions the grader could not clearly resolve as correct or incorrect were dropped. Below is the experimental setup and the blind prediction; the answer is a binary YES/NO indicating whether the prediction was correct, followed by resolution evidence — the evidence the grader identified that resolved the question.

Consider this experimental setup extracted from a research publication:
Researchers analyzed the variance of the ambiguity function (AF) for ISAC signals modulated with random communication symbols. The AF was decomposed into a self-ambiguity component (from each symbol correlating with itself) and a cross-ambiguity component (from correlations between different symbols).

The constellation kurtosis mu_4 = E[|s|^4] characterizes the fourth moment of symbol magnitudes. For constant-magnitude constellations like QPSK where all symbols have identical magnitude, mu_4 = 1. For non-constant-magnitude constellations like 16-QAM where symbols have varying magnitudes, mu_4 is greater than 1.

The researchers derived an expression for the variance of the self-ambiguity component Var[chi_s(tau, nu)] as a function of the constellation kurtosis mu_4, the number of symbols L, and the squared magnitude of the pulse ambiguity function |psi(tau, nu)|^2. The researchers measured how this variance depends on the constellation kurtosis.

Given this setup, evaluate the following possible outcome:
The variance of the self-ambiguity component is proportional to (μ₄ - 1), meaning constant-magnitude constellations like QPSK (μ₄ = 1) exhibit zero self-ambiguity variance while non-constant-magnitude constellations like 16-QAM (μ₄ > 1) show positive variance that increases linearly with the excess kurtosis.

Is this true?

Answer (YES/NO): YES